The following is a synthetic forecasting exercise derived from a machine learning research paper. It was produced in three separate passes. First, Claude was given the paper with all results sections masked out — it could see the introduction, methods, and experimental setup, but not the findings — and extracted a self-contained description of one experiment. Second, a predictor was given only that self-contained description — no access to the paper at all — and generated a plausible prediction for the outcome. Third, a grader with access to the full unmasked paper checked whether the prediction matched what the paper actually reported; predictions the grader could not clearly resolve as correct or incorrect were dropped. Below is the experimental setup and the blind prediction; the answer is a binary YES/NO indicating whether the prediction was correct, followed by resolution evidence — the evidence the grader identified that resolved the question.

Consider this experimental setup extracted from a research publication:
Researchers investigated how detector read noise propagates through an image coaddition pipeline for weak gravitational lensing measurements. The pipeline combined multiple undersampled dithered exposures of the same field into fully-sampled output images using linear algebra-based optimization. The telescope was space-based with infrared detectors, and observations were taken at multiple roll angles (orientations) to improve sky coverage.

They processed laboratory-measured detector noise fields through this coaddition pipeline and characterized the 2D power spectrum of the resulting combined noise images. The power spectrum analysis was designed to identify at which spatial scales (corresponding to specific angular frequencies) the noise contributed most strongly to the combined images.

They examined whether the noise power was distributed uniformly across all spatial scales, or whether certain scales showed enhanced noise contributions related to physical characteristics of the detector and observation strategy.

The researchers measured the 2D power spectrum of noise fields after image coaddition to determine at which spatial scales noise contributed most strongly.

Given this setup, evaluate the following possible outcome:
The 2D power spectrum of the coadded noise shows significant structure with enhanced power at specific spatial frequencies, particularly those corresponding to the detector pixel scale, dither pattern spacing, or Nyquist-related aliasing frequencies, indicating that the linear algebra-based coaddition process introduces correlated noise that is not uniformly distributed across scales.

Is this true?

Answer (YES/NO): YES